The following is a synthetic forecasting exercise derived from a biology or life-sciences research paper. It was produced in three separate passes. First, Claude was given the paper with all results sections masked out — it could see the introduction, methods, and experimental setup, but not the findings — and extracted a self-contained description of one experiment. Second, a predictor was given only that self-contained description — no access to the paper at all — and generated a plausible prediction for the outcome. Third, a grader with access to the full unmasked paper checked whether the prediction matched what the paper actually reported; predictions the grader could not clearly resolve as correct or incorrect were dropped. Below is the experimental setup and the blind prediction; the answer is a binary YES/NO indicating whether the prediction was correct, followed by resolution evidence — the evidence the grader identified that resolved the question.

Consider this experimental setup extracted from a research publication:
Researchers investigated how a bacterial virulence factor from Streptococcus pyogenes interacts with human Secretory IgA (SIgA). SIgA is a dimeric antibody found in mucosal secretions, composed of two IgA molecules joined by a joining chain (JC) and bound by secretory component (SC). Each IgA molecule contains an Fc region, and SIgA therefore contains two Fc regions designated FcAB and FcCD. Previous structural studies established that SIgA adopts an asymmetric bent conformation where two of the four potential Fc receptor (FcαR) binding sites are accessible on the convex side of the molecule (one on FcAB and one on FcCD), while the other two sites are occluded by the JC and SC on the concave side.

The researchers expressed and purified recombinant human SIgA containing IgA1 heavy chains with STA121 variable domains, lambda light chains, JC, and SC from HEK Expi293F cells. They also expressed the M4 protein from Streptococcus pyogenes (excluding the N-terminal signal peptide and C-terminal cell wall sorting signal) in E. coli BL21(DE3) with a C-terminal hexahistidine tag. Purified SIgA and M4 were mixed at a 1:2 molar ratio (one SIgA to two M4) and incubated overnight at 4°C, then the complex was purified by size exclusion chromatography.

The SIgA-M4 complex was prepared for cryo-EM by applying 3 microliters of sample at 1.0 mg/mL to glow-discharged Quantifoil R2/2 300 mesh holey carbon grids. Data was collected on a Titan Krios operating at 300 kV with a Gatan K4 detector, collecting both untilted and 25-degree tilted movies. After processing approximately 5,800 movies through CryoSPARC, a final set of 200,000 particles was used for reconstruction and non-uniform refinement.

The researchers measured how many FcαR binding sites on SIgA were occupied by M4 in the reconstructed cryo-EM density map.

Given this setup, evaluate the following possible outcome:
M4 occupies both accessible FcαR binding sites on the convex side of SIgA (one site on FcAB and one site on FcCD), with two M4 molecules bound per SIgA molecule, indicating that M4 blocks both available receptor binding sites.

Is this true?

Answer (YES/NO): NO